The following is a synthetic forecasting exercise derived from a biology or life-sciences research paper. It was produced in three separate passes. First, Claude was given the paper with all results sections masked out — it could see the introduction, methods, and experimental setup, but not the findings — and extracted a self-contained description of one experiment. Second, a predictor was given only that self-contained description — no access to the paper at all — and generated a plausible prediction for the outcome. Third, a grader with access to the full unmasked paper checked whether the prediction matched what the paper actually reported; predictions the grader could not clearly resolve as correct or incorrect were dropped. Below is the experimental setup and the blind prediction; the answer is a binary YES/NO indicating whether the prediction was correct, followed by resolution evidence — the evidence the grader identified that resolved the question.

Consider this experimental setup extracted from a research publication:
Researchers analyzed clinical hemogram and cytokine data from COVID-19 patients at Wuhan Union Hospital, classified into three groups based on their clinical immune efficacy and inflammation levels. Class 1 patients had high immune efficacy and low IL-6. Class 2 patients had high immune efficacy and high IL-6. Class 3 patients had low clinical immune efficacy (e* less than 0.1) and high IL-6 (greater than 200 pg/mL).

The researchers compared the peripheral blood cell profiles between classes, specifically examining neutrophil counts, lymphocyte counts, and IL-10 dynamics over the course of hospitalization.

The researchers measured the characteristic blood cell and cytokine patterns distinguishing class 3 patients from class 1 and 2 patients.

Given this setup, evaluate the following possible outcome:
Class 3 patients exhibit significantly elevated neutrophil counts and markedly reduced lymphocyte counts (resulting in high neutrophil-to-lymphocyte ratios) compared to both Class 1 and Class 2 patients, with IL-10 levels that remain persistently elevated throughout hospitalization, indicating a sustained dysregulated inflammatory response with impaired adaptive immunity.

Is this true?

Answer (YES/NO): NO